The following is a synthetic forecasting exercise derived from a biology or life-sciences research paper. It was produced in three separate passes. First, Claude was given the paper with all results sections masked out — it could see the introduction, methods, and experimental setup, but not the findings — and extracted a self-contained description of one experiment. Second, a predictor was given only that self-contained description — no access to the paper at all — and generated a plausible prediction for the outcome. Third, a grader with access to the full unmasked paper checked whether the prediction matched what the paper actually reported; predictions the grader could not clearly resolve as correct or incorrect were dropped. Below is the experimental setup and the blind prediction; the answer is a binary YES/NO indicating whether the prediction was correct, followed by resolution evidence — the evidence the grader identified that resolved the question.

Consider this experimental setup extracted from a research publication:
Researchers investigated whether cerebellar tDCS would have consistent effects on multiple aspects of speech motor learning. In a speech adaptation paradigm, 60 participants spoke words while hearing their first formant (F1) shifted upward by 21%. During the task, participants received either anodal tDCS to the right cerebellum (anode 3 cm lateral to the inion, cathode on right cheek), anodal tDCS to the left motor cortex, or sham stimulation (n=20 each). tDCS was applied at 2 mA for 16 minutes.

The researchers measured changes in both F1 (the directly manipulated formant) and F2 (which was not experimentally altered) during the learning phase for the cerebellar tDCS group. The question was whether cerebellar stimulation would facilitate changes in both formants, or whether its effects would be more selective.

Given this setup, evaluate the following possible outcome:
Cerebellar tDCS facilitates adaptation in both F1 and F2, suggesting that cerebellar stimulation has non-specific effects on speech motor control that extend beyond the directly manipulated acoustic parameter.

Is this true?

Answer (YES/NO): NO